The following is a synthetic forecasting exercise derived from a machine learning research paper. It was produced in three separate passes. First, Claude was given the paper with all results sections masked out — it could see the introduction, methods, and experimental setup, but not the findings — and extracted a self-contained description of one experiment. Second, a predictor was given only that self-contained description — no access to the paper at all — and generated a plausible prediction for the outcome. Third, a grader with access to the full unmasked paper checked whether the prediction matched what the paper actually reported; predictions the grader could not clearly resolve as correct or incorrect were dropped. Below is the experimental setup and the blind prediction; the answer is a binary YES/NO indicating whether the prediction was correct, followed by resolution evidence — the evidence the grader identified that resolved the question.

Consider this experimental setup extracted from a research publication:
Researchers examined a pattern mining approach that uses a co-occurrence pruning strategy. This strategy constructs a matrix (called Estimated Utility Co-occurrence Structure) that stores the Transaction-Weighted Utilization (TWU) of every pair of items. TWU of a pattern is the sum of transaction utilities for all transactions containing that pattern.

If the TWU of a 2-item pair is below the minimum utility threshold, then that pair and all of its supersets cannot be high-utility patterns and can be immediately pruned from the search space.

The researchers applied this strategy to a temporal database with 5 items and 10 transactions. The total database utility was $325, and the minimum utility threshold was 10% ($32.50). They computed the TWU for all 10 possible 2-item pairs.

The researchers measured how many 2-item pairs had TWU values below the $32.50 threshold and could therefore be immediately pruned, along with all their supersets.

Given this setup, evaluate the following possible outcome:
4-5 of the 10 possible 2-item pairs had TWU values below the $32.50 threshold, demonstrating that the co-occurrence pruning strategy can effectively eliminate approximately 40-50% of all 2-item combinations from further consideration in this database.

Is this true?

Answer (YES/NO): NO